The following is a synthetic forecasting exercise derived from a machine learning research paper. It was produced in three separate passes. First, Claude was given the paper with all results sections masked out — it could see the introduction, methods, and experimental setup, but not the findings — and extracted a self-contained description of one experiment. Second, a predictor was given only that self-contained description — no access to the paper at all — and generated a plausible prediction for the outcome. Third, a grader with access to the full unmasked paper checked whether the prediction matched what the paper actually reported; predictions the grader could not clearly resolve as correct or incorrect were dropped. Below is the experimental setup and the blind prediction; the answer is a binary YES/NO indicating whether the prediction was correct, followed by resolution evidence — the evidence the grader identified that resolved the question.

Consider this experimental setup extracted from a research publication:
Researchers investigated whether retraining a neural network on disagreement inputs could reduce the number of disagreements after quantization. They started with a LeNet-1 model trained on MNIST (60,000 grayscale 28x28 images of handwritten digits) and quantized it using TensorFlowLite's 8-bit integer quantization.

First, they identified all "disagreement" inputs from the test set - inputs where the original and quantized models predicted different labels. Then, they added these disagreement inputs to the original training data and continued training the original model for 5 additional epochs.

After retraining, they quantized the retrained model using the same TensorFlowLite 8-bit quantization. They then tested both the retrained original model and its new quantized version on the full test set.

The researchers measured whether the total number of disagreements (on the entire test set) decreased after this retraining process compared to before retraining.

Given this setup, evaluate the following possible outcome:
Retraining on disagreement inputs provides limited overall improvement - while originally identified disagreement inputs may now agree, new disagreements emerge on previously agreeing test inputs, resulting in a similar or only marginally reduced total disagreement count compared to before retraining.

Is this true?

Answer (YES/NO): YES